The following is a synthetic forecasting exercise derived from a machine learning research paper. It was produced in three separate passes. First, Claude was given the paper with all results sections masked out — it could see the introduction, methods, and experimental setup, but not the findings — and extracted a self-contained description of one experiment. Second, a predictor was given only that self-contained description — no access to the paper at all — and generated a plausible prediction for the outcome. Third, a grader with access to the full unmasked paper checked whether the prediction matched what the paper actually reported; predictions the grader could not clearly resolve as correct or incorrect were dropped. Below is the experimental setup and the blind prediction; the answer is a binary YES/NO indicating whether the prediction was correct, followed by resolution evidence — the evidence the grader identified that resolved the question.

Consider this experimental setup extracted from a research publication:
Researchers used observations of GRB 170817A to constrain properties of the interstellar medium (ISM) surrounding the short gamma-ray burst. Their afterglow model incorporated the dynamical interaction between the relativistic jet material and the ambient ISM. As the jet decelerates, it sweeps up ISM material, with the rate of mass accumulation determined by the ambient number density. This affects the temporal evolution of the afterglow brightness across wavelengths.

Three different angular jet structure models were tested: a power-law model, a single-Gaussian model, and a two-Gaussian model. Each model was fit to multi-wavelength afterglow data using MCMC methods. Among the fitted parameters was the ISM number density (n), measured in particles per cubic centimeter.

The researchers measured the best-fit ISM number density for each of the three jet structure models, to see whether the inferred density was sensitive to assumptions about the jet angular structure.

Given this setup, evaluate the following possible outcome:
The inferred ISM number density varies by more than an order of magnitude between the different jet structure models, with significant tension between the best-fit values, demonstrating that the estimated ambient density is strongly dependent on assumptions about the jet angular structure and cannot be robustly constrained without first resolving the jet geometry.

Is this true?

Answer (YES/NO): NO